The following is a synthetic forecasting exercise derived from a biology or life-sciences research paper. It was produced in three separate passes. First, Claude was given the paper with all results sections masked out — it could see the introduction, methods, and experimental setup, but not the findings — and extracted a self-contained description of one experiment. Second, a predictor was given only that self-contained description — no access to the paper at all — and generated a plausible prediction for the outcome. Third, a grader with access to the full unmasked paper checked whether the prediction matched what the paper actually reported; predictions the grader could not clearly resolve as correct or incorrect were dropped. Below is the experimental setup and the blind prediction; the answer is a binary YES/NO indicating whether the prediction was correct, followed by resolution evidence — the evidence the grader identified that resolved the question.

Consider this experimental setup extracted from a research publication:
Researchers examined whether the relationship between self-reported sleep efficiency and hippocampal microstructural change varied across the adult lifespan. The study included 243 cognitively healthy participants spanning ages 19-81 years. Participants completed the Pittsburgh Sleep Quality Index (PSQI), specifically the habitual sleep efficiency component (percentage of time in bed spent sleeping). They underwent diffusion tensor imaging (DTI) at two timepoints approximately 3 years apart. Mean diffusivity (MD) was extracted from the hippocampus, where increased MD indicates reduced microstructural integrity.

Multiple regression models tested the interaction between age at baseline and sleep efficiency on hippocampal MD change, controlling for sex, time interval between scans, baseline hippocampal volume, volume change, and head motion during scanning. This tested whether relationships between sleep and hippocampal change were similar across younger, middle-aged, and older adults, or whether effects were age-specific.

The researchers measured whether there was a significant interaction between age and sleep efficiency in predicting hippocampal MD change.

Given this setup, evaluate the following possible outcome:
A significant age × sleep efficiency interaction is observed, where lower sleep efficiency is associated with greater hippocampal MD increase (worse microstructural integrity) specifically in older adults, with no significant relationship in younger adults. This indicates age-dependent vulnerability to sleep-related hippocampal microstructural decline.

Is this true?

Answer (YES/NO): NO